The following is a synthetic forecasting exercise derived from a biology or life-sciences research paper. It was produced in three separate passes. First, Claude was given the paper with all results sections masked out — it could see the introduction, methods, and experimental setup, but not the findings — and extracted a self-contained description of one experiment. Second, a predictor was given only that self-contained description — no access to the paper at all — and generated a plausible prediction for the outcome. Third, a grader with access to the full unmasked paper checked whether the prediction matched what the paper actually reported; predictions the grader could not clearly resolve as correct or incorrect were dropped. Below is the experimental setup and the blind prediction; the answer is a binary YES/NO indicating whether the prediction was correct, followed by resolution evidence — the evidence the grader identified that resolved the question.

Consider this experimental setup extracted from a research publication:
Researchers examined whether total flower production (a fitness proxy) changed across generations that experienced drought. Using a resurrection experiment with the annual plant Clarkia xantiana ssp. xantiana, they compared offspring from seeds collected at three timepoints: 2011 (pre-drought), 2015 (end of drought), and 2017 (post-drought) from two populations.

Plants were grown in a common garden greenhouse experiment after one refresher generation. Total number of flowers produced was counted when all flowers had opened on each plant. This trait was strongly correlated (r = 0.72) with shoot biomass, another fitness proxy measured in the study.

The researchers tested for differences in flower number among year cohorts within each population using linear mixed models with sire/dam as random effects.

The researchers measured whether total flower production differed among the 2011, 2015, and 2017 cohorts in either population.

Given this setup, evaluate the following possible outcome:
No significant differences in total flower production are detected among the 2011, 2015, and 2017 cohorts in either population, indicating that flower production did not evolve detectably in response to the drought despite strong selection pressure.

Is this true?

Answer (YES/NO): YES